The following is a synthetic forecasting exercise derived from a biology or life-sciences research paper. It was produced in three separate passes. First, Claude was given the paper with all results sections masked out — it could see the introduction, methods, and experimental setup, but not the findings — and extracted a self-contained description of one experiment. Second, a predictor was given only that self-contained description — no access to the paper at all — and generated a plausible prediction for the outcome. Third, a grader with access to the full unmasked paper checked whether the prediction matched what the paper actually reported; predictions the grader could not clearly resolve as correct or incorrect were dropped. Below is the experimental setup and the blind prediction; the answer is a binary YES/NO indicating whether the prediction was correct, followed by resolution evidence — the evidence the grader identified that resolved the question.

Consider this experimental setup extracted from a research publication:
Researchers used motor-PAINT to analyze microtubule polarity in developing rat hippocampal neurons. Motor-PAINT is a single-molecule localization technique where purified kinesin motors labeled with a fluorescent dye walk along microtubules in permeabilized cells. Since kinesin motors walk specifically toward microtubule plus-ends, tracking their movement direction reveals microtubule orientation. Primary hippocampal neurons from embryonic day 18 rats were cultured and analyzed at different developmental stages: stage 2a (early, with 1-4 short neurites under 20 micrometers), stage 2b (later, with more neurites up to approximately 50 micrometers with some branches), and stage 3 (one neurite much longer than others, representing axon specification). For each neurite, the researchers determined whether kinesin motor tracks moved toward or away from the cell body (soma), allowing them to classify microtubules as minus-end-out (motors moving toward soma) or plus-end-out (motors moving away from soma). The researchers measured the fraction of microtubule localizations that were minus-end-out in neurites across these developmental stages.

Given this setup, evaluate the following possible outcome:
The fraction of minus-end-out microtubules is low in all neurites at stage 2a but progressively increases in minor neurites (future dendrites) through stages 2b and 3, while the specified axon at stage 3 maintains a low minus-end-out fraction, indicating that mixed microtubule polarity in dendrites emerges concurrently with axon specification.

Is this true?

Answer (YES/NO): NO